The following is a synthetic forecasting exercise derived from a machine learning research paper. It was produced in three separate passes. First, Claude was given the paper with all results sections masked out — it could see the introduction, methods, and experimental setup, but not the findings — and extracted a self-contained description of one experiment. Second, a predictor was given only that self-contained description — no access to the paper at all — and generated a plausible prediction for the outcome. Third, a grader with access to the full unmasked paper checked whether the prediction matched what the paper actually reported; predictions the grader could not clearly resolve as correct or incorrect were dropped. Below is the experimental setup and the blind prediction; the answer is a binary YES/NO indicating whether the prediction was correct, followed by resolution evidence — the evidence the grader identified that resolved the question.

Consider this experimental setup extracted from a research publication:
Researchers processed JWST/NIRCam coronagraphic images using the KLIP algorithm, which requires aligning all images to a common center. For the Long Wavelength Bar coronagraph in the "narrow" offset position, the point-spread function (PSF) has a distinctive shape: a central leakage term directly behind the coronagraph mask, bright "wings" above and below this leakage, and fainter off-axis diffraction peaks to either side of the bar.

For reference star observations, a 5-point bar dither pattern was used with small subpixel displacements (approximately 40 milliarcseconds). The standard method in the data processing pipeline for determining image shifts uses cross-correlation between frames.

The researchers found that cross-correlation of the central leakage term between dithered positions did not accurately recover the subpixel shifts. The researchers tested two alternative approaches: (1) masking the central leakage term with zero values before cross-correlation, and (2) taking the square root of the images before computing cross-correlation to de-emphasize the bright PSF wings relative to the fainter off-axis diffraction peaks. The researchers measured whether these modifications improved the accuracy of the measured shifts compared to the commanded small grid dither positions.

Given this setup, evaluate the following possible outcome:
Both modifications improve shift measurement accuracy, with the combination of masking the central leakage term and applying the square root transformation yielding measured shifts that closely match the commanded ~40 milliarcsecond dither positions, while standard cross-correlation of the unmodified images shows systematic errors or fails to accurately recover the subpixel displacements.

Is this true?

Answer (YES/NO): YES